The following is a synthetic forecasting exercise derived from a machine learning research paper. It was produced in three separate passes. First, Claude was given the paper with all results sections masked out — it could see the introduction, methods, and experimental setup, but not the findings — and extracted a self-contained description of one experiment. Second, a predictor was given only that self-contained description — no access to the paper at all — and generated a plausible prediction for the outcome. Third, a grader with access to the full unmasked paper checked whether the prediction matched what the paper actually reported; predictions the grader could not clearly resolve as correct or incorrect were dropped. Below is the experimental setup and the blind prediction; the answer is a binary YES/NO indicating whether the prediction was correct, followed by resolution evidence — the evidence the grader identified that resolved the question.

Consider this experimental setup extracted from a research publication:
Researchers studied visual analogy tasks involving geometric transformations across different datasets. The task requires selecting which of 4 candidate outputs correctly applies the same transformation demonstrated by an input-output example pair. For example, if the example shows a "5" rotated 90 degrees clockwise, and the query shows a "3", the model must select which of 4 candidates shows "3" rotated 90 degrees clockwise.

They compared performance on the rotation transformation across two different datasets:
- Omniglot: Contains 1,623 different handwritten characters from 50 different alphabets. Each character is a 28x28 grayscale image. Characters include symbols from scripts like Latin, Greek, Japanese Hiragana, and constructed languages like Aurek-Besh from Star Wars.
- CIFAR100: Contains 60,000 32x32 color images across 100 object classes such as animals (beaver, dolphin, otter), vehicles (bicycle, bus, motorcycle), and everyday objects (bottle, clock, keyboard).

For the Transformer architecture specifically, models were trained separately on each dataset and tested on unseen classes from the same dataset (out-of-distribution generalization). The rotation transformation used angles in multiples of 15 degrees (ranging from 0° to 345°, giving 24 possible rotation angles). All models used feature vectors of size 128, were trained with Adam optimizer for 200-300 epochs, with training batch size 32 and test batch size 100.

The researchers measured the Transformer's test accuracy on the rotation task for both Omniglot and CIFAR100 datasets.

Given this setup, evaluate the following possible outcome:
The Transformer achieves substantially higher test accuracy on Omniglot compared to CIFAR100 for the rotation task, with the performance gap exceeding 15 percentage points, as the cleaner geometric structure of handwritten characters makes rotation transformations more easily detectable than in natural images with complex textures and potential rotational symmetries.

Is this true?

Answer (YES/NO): NO